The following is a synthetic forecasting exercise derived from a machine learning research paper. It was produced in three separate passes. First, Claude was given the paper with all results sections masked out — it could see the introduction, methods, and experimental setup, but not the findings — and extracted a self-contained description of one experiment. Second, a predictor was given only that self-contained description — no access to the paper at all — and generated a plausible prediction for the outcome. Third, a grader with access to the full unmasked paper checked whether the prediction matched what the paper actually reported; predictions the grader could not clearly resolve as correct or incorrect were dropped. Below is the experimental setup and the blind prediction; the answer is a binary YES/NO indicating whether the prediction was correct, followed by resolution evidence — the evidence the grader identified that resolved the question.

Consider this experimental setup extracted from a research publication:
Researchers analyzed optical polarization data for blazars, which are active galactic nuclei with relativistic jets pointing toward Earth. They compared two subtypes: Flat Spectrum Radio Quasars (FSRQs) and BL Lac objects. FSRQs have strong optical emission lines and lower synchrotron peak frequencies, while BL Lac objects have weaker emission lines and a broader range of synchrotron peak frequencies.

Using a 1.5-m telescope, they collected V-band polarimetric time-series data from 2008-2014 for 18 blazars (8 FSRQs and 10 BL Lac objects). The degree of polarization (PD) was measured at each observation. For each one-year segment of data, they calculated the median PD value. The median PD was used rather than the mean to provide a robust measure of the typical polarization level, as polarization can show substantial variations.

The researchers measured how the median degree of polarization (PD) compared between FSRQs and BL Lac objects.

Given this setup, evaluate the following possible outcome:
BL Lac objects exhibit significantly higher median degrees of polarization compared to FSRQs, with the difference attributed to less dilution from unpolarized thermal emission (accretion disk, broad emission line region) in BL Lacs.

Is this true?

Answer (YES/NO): NO